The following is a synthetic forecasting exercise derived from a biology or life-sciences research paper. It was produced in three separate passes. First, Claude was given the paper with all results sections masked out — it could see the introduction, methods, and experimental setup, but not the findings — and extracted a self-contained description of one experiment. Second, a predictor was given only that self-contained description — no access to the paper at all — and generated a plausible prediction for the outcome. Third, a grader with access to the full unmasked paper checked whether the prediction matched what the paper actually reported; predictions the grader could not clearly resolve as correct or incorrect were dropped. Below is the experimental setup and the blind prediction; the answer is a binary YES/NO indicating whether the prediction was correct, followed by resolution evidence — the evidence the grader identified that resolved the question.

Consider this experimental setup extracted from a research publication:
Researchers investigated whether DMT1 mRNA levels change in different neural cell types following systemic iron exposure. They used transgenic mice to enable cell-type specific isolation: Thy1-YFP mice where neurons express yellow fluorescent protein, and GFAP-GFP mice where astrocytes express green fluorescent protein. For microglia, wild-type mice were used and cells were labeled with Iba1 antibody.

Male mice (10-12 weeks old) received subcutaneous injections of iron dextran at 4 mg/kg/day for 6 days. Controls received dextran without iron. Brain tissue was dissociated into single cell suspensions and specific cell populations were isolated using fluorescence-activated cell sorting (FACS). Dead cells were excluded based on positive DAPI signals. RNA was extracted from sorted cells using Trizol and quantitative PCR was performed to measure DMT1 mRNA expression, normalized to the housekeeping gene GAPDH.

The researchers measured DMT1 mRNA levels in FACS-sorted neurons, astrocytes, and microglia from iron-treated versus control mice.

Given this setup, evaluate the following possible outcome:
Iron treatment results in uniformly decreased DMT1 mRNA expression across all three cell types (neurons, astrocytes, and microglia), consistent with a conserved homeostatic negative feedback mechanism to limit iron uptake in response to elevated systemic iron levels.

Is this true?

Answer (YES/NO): NO